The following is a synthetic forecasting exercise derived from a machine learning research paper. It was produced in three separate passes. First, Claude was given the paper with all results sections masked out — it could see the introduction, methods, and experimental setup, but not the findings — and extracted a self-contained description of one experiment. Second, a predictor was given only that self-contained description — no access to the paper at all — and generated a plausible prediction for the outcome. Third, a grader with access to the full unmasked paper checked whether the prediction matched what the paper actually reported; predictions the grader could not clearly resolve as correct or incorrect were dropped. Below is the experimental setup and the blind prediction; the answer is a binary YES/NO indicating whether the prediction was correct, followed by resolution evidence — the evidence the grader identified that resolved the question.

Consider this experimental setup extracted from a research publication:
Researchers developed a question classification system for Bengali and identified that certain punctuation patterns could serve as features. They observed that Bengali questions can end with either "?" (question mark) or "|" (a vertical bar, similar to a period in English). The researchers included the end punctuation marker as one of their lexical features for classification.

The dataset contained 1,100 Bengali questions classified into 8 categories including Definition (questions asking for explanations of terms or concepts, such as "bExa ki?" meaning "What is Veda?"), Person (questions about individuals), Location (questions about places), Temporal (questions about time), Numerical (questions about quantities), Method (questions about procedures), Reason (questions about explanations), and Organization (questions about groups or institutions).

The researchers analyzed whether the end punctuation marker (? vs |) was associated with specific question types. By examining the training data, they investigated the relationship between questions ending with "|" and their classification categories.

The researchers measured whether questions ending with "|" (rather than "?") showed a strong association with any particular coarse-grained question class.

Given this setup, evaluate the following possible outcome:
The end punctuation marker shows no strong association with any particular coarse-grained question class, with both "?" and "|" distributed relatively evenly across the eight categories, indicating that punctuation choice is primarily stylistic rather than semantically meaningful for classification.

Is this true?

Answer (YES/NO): NO